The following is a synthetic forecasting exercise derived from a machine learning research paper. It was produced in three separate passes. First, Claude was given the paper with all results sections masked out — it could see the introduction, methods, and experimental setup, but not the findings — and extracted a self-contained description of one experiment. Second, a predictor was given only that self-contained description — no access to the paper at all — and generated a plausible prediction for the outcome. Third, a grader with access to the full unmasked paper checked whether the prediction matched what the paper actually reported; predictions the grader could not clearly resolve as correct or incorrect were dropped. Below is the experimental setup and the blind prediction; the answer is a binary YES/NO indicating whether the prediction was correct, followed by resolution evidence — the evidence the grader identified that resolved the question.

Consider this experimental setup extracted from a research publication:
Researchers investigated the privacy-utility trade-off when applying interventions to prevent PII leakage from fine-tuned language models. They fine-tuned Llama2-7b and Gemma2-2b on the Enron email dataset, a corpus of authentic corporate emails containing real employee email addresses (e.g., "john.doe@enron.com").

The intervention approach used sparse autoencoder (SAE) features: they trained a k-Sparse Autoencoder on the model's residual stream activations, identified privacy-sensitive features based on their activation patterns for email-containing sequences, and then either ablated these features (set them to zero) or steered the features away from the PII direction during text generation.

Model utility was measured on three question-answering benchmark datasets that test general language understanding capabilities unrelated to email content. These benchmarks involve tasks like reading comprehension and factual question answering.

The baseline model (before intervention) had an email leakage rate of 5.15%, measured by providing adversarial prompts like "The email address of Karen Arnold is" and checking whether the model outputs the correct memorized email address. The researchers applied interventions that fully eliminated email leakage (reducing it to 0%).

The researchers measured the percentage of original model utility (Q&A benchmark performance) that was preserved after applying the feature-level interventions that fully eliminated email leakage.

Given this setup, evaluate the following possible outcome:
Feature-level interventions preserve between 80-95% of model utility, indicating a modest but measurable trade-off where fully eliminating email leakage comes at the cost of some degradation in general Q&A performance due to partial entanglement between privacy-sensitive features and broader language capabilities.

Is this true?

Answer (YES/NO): NO